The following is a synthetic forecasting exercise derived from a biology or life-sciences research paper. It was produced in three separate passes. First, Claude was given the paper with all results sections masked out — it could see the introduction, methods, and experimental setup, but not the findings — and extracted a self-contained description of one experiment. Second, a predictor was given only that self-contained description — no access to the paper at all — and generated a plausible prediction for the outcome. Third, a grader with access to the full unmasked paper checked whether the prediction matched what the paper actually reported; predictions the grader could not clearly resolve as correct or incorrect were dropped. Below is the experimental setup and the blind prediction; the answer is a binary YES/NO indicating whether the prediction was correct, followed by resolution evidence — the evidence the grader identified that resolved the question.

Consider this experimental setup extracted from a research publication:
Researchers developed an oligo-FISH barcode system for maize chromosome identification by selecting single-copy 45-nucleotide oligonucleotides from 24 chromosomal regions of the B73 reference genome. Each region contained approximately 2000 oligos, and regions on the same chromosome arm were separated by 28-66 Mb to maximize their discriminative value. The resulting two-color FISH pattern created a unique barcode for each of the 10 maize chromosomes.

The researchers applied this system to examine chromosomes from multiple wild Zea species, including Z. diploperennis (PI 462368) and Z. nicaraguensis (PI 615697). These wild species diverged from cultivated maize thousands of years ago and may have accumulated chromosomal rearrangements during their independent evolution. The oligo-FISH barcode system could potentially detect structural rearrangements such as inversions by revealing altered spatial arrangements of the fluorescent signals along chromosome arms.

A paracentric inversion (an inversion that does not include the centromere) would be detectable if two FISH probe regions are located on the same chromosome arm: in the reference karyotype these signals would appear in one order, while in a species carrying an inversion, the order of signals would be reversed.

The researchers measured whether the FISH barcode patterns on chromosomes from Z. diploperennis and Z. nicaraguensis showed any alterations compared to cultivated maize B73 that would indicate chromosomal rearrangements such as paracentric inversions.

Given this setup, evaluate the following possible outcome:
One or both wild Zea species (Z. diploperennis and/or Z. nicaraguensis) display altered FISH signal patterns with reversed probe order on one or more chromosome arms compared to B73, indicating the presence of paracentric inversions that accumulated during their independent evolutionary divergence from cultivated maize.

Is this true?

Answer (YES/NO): YES